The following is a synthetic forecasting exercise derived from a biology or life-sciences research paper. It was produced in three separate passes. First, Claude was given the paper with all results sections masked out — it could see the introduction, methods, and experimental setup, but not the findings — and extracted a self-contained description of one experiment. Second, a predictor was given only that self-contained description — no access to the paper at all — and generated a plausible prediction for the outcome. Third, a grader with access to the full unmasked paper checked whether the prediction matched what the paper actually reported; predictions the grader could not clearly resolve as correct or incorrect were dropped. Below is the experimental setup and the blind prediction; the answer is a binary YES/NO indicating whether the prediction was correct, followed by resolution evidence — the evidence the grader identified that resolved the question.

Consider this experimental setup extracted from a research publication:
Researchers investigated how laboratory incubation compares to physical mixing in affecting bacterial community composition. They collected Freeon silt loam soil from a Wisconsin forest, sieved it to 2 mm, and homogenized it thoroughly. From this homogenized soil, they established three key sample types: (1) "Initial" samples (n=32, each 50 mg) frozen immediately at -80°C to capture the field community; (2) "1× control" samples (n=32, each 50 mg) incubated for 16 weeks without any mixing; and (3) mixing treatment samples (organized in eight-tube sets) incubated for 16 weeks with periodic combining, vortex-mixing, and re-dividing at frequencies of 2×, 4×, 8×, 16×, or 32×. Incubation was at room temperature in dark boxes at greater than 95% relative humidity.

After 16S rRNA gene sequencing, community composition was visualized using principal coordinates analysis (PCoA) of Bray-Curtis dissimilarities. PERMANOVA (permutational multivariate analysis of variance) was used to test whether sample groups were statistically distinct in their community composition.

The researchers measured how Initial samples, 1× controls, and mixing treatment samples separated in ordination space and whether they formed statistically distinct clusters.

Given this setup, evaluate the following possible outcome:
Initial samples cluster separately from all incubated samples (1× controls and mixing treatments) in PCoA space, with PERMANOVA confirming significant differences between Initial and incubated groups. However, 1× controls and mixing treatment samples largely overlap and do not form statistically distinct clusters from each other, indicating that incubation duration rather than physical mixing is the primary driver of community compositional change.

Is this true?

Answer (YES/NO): NO